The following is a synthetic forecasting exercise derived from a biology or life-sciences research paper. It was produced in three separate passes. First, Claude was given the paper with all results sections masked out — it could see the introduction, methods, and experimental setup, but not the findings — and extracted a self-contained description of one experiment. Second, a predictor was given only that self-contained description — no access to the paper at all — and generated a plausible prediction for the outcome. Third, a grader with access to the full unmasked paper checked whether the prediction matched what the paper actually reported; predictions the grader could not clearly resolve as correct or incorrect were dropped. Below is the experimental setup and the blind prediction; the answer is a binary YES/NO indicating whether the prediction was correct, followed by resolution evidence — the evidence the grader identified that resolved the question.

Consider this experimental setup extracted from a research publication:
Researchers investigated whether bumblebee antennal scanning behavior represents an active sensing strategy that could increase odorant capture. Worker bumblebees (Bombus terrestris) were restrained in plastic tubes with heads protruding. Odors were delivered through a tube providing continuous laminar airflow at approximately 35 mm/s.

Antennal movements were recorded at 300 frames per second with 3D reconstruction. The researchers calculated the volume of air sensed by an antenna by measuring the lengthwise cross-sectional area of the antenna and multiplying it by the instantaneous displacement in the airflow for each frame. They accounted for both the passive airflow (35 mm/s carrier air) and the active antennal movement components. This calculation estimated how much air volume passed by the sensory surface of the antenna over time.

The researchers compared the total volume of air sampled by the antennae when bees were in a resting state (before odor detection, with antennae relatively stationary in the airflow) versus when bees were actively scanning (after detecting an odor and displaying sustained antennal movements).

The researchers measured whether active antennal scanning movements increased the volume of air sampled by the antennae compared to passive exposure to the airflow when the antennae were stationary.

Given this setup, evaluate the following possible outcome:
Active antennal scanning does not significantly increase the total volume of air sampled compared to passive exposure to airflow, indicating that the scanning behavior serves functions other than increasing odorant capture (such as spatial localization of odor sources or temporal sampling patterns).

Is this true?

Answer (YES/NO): NO